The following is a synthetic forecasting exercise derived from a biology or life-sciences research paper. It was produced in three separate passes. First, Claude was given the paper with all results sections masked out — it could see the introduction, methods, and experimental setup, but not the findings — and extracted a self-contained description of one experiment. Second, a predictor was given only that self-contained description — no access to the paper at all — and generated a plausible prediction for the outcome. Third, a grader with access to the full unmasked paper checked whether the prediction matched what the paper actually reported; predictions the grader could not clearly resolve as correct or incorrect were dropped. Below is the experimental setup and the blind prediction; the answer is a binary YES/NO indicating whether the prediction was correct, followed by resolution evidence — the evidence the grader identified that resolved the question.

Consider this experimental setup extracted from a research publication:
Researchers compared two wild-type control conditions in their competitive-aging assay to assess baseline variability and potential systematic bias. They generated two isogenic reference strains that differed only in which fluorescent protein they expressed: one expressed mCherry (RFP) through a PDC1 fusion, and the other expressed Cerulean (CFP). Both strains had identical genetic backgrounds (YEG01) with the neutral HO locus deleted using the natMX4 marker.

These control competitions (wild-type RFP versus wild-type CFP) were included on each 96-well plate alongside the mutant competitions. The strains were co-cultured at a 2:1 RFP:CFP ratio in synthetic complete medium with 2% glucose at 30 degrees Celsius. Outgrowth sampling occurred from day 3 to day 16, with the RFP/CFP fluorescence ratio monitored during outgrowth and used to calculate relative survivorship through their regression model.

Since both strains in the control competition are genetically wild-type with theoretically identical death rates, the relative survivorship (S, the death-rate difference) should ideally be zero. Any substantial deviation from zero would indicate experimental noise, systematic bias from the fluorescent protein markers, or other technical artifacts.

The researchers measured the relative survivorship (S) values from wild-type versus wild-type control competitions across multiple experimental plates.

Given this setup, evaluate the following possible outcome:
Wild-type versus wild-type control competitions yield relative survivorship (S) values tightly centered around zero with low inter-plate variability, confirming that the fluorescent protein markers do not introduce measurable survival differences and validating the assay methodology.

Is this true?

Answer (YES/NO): NO